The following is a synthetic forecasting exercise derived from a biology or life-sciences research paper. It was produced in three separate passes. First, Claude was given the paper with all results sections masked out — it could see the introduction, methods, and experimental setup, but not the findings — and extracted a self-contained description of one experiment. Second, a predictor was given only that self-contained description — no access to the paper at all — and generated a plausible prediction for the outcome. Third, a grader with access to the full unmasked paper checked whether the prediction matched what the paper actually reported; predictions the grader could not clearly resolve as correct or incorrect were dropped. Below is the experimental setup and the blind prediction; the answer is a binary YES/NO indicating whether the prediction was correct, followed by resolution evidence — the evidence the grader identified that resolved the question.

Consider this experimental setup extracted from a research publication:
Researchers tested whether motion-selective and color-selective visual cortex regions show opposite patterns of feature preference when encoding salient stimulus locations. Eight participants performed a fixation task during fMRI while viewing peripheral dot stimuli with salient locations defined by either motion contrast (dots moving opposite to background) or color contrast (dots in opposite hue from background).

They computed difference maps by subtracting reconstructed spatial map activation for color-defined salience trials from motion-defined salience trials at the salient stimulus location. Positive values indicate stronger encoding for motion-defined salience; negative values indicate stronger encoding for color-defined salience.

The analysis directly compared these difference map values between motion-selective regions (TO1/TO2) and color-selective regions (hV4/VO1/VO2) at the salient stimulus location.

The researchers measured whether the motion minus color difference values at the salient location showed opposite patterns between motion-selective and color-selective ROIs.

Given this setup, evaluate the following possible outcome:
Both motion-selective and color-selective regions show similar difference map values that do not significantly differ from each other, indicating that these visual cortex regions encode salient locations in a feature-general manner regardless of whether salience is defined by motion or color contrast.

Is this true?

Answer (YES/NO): NO